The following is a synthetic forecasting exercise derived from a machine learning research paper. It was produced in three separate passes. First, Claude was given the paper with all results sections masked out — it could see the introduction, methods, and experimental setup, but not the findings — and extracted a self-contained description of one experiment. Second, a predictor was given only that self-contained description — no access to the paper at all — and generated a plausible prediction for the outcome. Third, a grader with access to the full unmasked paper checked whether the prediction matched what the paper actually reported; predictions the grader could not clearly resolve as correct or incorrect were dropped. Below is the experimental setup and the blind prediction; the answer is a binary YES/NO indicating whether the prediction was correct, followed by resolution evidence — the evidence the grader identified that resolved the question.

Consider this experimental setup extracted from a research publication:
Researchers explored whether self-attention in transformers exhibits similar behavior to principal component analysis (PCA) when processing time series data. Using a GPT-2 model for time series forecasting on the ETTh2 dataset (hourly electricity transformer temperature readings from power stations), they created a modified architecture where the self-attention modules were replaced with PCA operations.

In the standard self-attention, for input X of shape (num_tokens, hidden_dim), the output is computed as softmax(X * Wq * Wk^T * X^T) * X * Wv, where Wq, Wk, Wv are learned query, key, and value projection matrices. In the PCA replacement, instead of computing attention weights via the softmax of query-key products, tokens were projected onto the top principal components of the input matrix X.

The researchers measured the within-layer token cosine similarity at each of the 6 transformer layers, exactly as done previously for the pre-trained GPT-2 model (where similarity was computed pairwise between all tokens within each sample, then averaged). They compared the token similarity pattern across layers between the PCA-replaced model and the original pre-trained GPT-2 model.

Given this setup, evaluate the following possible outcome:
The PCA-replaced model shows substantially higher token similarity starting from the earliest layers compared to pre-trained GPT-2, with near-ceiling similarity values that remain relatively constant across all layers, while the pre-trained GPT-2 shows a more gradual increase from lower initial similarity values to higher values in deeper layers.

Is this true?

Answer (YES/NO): NO